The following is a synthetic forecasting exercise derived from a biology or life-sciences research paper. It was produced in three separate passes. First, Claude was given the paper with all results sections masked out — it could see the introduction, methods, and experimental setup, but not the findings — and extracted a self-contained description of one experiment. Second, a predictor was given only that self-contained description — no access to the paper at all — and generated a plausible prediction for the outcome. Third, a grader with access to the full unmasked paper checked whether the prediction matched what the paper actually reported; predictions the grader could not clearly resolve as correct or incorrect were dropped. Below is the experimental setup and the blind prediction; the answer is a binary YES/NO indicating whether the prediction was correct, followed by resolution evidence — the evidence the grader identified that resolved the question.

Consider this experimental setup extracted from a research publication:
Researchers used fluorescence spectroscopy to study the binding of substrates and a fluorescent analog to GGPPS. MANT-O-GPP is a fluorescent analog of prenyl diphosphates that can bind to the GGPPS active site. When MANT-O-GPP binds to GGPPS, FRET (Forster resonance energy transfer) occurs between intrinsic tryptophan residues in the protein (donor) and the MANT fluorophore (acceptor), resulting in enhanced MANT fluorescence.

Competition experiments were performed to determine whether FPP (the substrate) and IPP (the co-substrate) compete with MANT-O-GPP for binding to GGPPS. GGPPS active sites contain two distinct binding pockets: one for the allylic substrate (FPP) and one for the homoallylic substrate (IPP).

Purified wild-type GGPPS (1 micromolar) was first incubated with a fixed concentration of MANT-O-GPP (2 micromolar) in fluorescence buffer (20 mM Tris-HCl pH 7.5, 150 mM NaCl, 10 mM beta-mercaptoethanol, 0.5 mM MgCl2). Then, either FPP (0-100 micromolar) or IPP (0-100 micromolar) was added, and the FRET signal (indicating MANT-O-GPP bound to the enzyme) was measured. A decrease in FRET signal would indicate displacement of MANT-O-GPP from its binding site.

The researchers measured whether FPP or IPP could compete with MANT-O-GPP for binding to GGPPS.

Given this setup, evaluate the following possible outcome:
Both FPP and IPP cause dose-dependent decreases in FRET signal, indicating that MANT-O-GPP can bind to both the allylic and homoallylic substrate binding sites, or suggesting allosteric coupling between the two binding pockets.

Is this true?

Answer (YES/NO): NO